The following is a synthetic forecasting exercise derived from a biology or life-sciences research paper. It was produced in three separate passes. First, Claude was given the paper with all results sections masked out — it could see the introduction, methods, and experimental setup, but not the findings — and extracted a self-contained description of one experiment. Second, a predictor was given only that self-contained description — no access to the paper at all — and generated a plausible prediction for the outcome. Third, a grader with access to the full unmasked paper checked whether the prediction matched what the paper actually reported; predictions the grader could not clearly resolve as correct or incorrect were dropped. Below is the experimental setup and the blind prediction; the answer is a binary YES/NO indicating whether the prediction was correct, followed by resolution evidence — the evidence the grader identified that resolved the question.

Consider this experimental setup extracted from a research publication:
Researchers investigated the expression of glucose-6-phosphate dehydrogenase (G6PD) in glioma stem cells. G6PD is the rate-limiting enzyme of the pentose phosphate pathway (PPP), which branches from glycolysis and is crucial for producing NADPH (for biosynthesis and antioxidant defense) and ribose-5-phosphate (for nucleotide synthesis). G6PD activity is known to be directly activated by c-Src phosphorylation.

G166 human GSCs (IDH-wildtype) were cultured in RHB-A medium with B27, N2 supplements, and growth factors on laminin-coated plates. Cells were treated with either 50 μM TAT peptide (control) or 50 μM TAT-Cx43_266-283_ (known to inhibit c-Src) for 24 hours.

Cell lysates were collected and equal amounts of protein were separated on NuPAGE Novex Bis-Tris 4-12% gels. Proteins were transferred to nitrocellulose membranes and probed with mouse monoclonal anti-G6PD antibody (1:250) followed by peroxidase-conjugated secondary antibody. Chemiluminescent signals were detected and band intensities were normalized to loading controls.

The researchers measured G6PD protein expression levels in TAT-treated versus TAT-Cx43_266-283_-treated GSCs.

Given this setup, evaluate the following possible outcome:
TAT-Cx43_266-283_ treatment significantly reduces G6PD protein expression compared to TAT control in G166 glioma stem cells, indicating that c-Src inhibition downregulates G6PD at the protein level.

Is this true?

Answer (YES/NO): NO